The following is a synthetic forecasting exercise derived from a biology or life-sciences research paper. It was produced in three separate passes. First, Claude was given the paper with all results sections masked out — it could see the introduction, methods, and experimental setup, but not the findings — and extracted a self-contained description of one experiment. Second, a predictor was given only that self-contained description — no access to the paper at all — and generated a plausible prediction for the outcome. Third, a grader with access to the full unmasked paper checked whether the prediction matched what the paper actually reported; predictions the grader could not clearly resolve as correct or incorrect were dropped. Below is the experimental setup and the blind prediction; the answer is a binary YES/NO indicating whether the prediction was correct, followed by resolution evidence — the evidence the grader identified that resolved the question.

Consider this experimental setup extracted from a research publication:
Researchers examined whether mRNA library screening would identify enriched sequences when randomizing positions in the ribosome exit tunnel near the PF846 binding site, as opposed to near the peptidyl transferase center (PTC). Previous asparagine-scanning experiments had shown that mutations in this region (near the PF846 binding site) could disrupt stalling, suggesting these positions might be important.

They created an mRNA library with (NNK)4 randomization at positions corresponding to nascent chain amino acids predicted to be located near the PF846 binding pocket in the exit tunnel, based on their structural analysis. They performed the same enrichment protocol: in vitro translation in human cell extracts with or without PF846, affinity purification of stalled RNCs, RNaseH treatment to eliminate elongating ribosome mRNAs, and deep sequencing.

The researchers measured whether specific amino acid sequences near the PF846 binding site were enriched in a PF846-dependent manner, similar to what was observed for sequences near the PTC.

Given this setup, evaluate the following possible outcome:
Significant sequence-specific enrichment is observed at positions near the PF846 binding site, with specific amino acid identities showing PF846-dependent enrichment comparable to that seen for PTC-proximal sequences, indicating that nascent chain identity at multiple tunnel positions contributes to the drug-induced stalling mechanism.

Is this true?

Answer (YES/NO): NO